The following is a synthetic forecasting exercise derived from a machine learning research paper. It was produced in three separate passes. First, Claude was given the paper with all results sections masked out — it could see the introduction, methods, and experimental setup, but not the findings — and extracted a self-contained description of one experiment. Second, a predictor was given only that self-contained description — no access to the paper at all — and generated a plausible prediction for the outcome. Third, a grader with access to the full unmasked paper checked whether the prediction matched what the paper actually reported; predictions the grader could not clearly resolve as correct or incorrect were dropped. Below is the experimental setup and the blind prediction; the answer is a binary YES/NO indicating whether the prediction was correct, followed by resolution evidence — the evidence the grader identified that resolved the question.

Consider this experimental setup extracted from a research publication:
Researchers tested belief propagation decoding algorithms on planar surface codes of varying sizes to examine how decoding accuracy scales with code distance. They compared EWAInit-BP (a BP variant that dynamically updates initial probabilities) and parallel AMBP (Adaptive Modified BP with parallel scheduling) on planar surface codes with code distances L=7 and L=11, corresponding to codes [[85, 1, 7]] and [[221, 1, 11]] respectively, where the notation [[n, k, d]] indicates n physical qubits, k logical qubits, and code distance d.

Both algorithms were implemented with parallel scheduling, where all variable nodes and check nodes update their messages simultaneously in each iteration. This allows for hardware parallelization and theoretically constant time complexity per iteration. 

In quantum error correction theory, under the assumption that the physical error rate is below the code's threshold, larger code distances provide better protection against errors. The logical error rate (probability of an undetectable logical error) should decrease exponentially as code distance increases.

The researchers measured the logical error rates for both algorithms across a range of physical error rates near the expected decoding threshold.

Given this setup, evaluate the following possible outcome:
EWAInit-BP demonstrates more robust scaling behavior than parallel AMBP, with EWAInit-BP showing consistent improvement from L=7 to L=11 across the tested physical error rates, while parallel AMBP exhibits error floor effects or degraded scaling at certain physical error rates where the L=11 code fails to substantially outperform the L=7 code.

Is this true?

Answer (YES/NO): NO